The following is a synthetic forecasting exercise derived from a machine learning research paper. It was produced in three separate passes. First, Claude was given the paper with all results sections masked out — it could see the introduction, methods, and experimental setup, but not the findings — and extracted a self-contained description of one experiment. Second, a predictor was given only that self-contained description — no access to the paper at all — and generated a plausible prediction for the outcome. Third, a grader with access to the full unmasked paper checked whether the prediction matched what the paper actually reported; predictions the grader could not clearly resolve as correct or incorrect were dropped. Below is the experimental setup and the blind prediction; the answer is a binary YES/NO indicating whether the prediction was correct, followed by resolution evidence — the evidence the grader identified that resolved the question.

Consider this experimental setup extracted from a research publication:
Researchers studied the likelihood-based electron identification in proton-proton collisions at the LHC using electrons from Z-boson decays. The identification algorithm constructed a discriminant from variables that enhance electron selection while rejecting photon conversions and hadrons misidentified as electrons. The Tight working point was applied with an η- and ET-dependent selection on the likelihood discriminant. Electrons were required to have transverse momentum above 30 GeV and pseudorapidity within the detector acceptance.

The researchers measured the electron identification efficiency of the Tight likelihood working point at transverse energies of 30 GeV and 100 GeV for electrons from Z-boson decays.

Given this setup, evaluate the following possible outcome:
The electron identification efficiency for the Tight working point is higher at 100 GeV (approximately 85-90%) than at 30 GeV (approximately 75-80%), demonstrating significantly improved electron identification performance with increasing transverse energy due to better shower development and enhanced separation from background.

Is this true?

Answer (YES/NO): YES